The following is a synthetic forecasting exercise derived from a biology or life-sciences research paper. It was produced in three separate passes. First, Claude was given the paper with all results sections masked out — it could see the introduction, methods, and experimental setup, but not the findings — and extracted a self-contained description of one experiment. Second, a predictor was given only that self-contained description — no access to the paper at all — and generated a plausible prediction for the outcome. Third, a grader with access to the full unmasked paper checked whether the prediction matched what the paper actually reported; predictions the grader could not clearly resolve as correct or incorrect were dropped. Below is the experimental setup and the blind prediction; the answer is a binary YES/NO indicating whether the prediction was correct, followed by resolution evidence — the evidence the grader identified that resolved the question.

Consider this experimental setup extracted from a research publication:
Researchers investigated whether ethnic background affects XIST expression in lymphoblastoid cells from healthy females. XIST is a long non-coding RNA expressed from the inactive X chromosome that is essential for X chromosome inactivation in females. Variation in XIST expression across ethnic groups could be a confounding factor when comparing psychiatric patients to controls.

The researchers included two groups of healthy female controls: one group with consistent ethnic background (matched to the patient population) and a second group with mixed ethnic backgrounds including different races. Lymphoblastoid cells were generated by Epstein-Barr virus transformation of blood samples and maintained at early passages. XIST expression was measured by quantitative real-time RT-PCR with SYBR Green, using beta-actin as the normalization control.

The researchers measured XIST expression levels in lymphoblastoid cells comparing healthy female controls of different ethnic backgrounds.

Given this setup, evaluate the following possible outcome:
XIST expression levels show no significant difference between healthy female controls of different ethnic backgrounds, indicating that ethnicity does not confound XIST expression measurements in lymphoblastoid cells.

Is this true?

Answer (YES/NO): YES